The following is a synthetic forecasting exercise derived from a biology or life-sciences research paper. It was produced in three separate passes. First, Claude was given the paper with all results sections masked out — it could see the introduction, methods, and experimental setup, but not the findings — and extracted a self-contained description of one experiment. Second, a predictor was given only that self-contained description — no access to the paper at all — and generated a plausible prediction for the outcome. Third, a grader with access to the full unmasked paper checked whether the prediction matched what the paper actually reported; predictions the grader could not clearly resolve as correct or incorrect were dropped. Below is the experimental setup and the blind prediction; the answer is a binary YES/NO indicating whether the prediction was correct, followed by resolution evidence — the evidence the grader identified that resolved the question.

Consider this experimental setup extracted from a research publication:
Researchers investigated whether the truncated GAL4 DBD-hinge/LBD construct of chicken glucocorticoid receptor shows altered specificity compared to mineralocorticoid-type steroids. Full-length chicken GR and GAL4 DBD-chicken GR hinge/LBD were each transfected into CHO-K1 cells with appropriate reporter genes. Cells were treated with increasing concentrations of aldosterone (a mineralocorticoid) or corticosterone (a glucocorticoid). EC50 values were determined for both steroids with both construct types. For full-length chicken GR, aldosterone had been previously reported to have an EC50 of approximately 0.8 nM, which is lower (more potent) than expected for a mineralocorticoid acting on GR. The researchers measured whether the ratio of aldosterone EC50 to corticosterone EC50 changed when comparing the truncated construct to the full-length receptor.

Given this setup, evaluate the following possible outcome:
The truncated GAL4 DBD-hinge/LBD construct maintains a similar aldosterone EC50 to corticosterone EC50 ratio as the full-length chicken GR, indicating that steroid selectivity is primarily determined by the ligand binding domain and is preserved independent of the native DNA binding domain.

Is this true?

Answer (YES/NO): NO